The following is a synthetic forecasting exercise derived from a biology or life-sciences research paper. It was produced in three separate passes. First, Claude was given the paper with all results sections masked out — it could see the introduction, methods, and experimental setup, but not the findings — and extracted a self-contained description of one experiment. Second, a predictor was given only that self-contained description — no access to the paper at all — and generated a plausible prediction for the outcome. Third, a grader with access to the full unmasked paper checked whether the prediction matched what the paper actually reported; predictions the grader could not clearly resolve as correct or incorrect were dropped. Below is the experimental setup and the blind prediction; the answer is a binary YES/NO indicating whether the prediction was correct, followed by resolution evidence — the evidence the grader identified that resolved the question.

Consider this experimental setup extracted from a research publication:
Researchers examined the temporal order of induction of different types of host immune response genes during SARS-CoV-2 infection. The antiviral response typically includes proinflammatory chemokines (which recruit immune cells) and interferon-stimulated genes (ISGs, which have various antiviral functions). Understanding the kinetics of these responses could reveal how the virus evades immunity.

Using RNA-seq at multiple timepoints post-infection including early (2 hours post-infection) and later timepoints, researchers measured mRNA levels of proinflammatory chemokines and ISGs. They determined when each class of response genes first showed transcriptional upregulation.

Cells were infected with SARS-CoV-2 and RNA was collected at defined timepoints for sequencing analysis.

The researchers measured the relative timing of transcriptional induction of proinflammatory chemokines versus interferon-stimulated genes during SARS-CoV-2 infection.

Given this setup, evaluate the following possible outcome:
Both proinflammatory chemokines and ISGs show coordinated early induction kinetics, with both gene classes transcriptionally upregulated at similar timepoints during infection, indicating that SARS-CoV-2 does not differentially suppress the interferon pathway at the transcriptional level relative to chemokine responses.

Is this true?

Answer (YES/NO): NO